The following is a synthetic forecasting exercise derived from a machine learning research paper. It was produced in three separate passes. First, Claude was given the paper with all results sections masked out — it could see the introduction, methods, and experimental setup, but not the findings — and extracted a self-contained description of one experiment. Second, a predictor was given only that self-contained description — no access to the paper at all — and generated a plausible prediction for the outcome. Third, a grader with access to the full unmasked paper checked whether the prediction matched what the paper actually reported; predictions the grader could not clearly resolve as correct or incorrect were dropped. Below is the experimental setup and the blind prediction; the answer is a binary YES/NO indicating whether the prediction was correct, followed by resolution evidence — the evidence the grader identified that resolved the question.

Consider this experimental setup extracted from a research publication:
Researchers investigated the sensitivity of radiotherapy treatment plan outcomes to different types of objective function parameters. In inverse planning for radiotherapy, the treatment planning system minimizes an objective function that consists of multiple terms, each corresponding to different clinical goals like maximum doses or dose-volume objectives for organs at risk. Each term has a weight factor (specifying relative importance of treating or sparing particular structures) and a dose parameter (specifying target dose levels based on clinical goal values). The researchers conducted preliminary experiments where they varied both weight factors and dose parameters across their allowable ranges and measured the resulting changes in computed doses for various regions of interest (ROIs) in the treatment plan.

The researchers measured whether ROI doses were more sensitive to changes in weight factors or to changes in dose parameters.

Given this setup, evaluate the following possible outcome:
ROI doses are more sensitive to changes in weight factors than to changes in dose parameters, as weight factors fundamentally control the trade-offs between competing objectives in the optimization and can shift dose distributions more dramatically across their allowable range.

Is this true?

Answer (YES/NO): NO